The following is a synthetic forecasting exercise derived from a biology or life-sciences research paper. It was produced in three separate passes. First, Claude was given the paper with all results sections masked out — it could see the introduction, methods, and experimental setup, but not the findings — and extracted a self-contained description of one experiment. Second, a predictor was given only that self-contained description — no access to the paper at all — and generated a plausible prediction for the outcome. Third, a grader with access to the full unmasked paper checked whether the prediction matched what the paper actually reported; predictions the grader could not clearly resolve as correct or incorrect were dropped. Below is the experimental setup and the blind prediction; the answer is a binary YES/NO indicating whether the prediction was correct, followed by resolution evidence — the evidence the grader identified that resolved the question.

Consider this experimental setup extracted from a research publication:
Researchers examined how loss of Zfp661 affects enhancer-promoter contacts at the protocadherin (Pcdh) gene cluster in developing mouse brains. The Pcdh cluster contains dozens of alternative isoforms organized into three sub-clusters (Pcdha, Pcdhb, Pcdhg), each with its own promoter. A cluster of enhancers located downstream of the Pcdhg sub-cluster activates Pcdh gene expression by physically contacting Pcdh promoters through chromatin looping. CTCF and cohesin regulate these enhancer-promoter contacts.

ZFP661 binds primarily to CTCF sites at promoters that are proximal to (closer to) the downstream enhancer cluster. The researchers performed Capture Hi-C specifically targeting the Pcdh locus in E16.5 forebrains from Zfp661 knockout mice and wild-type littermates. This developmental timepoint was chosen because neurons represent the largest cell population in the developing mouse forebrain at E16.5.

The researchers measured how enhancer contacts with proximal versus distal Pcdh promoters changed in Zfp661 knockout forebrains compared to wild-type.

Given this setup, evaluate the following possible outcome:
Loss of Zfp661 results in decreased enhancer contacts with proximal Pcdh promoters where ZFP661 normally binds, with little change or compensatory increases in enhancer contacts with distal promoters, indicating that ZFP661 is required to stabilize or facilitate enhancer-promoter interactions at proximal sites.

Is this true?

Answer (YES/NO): NO